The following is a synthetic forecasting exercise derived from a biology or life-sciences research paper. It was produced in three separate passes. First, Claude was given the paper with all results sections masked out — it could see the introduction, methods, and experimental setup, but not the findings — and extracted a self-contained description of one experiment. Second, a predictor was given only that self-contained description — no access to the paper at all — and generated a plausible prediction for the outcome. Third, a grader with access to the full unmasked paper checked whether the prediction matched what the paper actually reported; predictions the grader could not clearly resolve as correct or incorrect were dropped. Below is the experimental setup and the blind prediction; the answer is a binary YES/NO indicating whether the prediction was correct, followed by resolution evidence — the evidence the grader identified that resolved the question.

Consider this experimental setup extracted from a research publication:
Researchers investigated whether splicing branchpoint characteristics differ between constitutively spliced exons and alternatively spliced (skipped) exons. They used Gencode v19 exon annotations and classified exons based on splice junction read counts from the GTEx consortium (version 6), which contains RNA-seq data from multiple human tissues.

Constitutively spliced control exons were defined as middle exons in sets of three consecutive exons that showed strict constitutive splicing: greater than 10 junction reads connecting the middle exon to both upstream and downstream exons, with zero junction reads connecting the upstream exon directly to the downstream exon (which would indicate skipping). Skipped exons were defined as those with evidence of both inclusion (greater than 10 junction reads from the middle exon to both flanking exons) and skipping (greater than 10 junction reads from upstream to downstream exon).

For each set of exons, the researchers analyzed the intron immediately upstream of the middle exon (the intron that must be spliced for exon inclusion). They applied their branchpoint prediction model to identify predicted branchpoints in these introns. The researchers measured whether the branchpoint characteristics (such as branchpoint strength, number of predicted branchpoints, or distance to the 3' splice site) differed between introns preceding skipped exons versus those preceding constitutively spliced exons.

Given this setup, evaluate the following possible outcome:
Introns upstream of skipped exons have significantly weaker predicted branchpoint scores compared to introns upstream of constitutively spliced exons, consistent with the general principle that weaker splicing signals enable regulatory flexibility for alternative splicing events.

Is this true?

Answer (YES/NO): NO